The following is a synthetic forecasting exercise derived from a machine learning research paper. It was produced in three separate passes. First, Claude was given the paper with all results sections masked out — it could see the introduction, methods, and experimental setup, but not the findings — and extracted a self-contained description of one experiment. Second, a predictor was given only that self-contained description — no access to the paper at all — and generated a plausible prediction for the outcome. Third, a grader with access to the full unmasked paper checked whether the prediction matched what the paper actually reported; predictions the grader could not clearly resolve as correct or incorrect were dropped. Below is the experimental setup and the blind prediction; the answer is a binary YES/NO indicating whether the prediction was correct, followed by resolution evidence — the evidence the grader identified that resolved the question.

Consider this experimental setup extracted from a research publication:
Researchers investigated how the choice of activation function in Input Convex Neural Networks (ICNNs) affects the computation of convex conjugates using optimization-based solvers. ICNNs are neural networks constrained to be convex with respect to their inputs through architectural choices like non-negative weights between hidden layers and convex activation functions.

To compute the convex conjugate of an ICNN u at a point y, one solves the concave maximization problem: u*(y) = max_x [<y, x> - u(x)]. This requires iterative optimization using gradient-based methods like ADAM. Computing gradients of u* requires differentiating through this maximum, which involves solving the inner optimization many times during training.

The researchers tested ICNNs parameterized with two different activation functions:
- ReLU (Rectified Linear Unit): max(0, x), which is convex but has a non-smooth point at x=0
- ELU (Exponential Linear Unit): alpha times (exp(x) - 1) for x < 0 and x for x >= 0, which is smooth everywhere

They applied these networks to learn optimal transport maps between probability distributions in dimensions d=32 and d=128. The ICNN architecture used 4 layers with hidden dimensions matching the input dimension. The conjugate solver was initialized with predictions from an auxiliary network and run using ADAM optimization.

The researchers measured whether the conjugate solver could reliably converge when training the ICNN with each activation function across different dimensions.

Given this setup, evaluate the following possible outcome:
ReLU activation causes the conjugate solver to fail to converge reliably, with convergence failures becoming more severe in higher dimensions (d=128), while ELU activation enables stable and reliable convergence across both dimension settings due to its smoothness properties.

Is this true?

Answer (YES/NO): YES